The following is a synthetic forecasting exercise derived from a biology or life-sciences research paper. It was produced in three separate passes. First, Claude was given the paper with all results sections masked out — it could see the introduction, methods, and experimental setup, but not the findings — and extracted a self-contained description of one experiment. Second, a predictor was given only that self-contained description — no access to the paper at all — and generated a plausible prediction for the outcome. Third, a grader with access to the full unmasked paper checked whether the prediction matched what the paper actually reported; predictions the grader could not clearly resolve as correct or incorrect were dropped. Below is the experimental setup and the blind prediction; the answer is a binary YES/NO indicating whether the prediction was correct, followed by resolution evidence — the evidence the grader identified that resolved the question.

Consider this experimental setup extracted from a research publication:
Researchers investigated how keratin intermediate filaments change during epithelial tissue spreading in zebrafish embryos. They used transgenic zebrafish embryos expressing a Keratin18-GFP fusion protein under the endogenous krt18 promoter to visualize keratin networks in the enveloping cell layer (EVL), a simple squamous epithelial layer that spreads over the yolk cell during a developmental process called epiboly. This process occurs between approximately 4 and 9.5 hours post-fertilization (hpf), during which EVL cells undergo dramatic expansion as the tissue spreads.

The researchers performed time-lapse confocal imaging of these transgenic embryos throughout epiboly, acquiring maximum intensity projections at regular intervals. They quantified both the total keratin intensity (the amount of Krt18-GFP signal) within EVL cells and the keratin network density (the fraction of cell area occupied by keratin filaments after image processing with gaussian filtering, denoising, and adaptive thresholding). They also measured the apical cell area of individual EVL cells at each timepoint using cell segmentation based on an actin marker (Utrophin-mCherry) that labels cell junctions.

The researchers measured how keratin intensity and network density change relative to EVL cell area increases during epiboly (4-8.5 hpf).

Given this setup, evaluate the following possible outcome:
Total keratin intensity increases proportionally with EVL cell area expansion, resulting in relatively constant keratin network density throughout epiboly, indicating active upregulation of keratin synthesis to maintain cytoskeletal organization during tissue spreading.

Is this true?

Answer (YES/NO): NO